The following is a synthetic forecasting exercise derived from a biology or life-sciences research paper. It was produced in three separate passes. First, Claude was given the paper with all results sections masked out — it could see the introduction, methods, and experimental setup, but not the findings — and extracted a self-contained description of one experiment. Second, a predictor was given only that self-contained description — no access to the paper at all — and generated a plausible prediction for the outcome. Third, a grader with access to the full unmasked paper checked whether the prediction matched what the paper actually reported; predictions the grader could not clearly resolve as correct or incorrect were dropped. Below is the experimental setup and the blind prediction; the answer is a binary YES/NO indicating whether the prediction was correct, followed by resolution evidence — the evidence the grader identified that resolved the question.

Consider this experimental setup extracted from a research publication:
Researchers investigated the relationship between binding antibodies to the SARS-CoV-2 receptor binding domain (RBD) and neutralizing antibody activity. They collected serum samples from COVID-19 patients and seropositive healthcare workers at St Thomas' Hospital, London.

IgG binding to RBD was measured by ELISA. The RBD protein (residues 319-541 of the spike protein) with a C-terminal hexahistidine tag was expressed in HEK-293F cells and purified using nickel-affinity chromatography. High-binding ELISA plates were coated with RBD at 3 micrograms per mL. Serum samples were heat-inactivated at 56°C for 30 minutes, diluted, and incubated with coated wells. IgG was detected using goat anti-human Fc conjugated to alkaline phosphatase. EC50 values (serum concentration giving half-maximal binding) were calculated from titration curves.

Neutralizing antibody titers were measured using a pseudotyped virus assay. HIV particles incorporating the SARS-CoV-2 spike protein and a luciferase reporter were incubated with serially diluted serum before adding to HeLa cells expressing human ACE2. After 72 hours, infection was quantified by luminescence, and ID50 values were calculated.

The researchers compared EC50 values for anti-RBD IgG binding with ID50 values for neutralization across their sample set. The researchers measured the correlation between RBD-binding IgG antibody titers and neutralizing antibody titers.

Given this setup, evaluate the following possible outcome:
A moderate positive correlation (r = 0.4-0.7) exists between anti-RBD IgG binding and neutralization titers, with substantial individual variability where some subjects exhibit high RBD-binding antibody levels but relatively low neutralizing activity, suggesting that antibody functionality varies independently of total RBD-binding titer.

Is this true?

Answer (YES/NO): NO